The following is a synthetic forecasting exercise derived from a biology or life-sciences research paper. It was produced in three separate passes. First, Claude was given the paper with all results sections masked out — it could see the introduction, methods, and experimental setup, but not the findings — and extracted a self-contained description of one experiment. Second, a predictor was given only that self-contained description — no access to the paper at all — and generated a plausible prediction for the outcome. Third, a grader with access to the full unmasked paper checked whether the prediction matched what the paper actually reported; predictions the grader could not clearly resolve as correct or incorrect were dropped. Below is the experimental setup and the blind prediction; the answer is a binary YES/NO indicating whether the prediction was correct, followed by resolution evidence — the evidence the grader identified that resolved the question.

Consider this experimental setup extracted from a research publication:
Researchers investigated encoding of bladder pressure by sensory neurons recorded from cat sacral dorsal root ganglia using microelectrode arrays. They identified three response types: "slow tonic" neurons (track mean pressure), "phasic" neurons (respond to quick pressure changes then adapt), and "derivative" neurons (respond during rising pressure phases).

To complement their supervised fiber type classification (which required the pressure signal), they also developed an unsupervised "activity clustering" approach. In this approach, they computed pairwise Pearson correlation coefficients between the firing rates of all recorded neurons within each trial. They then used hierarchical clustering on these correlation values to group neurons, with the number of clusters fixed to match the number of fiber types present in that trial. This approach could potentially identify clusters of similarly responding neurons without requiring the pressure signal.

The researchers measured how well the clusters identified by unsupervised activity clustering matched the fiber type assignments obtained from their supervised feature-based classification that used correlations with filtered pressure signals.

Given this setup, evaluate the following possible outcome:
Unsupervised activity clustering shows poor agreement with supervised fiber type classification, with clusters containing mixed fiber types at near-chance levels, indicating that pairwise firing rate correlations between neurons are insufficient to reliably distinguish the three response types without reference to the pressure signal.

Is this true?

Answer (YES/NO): NO